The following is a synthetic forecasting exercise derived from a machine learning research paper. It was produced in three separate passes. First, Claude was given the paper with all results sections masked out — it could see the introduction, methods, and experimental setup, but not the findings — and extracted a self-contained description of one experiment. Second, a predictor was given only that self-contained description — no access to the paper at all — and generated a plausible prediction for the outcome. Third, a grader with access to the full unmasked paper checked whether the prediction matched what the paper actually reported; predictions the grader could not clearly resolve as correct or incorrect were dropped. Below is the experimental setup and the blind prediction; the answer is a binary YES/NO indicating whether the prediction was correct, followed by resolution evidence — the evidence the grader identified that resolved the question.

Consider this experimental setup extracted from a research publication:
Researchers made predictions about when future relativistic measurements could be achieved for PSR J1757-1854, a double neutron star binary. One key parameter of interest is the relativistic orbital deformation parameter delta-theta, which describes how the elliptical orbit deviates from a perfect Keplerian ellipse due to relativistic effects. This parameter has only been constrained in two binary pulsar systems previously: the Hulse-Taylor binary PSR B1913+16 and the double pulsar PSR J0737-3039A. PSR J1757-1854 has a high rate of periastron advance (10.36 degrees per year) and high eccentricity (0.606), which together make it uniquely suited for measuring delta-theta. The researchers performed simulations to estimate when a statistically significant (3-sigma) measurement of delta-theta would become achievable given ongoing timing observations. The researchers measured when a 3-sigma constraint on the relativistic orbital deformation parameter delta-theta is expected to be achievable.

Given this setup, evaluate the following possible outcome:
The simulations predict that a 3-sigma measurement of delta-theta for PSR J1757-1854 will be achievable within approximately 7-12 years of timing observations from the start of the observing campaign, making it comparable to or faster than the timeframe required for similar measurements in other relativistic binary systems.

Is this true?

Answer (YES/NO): YES